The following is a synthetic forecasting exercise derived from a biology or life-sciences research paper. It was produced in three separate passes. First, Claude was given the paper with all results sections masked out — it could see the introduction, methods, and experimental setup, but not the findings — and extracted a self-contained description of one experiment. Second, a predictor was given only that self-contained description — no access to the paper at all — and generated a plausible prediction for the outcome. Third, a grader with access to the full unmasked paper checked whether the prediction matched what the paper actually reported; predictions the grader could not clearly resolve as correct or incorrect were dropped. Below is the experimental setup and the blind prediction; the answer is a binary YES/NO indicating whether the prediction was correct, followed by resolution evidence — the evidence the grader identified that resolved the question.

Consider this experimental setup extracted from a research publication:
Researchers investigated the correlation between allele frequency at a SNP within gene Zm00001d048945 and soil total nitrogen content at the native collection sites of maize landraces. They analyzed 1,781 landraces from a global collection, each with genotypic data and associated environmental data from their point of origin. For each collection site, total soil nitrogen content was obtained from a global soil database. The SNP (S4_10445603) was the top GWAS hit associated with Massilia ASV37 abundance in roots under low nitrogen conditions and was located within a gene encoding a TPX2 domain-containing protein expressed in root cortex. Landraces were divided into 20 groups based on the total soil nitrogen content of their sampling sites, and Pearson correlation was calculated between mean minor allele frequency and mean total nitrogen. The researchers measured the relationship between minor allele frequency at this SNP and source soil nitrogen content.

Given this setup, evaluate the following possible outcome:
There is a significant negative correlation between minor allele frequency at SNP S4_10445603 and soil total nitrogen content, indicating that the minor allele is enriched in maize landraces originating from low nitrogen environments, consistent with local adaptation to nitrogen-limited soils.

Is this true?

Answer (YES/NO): YES